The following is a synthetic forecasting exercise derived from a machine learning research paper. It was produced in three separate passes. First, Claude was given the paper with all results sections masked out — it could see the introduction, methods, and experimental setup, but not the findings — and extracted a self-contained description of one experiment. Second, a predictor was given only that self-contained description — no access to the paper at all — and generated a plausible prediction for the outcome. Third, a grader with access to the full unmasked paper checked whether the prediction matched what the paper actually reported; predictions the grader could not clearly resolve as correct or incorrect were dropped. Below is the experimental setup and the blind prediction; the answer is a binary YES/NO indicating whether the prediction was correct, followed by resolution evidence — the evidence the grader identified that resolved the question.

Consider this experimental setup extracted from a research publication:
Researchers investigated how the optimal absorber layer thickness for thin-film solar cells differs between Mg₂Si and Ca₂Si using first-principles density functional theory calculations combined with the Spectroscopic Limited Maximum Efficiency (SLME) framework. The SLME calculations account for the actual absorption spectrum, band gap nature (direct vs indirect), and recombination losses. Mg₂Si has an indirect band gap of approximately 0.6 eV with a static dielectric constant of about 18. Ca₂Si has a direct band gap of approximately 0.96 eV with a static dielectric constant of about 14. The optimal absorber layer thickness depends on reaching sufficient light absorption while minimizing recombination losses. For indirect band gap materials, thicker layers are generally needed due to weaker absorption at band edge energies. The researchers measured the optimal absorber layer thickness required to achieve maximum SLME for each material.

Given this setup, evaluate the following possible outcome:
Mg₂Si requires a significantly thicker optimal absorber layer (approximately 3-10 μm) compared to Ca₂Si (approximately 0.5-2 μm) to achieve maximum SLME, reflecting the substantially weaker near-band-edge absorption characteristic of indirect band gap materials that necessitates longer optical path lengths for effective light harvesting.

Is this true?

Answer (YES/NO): NO